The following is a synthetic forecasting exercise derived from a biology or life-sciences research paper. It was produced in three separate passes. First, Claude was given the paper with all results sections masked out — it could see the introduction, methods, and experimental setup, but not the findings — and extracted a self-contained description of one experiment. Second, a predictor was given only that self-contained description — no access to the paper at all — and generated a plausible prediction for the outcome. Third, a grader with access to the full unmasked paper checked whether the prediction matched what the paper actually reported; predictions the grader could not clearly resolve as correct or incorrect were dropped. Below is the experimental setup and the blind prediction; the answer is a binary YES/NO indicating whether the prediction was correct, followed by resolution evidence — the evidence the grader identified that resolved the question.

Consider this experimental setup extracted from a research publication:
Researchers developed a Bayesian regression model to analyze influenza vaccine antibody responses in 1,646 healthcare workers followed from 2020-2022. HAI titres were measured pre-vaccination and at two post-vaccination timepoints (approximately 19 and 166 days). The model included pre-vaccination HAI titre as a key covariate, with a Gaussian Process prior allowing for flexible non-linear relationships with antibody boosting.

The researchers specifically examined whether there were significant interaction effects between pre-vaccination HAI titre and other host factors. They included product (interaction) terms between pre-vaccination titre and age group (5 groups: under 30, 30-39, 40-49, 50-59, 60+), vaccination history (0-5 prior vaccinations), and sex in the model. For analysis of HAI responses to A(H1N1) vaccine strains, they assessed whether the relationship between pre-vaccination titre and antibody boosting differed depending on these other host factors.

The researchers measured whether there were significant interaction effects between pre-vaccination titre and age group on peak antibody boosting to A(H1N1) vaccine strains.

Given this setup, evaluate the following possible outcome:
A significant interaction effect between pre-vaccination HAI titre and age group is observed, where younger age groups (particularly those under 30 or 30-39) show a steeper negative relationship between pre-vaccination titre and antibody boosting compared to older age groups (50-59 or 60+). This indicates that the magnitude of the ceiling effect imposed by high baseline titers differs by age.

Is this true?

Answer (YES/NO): NO